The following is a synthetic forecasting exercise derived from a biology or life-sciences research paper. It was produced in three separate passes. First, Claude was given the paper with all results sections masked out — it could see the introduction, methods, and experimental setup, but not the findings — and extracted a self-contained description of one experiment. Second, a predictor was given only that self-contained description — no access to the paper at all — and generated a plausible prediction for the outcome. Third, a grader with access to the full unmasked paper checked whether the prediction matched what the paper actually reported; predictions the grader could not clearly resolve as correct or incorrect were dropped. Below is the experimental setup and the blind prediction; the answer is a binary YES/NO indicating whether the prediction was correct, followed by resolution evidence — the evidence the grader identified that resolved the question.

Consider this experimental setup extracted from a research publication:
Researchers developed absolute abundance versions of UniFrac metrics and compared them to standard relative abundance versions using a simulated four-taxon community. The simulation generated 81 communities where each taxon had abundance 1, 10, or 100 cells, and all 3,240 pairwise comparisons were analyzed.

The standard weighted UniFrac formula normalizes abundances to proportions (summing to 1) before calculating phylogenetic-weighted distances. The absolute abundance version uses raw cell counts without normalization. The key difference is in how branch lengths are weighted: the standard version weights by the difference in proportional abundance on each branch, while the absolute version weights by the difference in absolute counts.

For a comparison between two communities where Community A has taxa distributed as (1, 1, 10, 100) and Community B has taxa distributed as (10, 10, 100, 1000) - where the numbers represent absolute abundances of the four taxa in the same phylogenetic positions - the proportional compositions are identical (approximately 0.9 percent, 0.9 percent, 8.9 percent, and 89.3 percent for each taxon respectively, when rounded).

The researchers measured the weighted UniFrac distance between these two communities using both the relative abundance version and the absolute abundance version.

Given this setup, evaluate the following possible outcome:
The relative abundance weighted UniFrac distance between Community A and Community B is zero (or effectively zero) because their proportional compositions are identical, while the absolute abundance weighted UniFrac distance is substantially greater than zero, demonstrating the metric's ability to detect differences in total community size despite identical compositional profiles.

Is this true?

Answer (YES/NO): YES